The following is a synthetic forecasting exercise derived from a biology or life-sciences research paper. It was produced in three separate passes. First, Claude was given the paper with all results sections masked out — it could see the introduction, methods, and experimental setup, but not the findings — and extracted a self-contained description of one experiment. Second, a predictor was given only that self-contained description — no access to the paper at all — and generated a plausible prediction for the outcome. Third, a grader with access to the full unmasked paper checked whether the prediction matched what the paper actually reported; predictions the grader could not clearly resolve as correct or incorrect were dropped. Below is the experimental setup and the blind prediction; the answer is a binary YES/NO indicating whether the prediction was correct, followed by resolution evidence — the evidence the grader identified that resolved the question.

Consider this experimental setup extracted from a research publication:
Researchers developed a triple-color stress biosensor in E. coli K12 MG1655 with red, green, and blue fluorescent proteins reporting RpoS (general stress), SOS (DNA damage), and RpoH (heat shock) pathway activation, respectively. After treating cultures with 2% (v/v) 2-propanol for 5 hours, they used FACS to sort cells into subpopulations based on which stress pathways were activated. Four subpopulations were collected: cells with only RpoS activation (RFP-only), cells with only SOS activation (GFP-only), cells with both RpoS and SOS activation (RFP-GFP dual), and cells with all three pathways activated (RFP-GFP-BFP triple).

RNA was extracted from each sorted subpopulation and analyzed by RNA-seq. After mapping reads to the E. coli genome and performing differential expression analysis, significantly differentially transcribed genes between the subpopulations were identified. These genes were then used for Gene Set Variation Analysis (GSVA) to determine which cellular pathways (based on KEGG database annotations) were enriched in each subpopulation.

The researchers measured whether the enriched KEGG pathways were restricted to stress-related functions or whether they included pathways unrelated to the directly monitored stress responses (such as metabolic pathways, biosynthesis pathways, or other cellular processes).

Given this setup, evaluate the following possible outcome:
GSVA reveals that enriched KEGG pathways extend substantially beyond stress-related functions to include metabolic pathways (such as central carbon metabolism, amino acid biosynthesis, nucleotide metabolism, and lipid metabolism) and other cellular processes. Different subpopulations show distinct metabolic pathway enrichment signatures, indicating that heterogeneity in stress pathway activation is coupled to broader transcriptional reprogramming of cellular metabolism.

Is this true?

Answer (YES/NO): YES